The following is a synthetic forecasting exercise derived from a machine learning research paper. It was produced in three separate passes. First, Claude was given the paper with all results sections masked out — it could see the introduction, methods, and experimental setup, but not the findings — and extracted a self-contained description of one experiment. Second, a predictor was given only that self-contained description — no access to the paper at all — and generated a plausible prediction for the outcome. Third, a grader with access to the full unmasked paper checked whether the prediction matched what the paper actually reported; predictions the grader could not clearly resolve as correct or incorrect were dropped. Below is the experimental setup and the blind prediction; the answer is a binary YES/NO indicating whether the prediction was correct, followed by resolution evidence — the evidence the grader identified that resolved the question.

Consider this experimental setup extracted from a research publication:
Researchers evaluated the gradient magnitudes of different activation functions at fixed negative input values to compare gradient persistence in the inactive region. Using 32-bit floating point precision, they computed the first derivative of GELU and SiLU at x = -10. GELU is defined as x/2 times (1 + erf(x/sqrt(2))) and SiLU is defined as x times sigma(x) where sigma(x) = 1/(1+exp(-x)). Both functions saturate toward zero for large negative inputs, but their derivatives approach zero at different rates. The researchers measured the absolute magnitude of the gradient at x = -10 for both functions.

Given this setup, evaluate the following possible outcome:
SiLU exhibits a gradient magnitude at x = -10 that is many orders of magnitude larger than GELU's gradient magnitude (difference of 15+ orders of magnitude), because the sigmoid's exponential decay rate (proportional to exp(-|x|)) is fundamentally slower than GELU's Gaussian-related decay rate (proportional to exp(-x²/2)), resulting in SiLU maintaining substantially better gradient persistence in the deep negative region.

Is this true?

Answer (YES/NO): NO